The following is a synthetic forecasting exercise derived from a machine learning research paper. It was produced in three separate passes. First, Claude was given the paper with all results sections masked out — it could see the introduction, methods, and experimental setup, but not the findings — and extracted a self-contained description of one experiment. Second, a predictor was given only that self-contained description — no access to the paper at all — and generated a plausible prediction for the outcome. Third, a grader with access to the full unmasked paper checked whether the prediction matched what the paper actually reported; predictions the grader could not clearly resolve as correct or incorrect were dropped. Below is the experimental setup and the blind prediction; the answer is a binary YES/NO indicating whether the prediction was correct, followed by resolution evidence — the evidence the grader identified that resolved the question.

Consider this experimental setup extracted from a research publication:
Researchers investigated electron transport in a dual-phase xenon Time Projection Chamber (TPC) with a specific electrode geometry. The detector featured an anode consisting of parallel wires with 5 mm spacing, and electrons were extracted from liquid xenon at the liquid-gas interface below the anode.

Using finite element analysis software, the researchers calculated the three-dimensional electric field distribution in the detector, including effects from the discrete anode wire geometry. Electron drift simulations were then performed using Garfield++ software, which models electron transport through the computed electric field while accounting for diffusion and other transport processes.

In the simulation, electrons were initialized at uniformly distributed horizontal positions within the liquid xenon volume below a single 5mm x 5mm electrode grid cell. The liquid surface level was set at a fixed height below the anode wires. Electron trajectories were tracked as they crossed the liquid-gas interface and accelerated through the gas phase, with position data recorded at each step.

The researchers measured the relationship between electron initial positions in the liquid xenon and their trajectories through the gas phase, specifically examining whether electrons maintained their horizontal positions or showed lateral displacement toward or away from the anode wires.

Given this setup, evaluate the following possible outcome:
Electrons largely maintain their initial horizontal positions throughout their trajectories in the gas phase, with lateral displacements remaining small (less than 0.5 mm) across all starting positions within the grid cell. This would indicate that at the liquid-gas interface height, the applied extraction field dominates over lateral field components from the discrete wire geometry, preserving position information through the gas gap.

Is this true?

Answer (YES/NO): NO